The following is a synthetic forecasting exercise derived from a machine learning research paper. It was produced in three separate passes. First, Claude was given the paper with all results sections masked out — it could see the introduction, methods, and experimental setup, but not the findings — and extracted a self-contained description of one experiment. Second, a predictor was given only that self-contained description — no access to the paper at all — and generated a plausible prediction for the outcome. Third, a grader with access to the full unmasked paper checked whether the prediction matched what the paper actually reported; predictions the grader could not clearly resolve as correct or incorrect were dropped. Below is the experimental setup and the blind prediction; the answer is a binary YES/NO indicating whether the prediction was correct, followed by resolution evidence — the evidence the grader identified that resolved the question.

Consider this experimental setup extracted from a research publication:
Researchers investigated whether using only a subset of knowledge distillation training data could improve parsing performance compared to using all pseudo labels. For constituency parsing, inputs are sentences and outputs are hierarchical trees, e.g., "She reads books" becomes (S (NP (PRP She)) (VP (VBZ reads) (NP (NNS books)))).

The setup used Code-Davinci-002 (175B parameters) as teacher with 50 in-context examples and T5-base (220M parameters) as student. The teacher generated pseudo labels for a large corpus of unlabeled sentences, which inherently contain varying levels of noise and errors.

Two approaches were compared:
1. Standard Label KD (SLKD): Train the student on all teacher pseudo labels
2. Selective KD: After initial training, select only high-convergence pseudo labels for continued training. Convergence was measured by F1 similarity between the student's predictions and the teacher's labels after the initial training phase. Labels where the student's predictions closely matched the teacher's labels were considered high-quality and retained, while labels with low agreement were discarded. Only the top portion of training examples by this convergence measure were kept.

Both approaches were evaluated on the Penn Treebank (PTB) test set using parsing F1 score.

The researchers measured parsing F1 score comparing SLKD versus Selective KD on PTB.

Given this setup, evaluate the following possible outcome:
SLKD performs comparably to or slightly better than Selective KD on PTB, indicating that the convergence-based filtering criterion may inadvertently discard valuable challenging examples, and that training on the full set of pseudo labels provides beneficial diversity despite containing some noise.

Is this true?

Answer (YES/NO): NO